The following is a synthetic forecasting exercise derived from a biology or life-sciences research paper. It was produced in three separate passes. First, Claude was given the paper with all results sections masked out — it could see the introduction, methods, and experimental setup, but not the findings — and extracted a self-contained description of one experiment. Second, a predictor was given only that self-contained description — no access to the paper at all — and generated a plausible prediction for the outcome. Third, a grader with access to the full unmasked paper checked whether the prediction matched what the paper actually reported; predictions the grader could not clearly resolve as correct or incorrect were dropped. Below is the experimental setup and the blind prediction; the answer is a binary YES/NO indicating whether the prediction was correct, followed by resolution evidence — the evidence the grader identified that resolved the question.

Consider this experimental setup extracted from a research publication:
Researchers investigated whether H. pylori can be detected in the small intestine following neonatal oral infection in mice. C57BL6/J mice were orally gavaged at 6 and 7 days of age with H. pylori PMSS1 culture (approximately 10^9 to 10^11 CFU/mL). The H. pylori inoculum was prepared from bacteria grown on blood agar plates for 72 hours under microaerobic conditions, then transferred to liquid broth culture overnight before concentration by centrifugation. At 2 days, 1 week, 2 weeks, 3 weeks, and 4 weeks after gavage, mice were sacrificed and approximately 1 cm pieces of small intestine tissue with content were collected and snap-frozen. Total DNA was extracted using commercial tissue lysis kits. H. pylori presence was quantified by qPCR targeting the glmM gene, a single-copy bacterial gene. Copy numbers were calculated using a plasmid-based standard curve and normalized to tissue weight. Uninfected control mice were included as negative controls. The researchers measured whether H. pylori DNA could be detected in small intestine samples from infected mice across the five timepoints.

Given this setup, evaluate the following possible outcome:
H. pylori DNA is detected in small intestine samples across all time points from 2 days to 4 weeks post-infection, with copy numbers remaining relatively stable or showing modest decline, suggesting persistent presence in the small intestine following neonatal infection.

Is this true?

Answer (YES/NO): NO